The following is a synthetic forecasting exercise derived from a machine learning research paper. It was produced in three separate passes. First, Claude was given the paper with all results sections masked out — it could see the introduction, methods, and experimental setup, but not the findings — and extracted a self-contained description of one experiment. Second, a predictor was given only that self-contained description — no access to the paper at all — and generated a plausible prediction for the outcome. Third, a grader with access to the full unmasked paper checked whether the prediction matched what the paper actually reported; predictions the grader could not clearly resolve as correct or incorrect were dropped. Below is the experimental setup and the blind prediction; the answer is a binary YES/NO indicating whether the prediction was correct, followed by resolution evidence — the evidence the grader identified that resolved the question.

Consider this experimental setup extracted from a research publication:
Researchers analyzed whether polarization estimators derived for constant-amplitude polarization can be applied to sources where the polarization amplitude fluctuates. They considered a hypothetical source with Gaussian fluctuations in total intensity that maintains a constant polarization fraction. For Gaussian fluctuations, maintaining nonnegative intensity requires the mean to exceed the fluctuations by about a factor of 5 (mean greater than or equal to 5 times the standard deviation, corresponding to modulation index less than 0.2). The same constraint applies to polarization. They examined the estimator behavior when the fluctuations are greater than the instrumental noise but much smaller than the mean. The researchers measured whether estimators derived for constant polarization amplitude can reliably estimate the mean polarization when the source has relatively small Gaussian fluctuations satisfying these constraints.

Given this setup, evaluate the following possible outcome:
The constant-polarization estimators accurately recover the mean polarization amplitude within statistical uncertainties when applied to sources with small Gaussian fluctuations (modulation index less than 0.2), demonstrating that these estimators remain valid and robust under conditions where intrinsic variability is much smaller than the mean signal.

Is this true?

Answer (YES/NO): YES